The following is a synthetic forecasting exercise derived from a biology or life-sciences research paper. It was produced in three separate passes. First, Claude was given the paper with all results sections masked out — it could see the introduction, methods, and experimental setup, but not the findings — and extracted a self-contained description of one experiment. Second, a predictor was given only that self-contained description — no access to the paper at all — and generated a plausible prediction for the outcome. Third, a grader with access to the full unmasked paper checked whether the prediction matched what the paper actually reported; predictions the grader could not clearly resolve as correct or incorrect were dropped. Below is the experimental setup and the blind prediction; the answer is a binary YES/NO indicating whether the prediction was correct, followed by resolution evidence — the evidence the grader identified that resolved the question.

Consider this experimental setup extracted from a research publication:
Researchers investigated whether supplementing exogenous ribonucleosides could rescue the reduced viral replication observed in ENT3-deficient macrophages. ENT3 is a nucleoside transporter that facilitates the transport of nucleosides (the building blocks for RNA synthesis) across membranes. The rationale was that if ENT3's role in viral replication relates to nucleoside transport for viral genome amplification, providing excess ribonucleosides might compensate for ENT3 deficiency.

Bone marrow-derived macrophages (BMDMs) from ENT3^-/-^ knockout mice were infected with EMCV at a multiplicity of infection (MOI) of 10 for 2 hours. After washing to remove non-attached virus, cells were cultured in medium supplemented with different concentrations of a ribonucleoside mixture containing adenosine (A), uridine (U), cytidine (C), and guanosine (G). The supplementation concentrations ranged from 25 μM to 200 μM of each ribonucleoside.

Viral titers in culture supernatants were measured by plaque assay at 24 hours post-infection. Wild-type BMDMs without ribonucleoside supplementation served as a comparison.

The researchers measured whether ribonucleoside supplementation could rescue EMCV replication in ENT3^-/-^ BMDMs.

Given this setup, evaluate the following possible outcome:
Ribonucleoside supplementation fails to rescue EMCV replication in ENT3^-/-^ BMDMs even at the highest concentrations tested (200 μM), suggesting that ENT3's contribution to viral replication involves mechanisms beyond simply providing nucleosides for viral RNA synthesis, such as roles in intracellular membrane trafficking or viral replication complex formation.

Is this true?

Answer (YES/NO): NO